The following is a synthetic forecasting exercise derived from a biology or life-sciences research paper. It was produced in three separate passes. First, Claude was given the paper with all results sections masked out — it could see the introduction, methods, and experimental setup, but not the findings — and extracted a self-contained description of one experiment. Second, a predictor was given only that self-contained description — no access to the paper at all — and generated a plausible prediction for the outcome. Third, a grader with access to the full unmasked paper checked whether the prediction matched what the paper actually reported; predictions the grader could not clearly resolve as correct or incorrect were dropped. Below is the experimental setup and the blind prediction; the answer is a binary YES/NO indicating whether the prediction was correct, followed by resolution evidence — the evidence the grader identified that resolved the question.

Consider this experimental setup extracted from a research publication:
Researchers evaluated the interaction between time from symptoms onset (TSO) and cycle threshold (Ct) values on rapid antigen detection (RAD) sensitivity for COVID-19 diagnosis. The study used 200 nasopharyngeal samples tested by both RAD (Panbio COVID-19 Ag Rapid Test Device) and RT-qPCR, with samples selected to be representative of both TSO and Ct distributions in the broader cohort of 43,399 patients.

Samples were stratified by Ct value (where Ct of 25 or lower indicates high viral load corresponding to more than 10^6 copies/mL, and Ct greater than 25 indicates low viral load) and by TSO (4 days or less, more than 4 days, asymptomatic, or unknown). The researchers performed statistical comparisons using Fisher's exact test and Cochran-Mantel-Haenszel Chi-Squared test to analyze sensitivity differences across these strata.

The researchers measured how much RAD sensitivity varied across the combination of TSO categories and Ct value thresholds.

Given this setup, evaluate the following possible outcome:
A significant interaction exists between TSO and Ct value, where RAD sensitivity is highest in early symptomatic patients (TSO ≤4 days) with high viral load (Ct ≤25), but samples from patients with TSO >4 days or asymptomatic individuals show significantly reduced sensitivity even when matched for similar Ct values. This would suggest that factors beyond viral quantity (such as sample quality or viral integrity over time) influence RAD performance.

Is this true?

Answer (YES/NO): NO